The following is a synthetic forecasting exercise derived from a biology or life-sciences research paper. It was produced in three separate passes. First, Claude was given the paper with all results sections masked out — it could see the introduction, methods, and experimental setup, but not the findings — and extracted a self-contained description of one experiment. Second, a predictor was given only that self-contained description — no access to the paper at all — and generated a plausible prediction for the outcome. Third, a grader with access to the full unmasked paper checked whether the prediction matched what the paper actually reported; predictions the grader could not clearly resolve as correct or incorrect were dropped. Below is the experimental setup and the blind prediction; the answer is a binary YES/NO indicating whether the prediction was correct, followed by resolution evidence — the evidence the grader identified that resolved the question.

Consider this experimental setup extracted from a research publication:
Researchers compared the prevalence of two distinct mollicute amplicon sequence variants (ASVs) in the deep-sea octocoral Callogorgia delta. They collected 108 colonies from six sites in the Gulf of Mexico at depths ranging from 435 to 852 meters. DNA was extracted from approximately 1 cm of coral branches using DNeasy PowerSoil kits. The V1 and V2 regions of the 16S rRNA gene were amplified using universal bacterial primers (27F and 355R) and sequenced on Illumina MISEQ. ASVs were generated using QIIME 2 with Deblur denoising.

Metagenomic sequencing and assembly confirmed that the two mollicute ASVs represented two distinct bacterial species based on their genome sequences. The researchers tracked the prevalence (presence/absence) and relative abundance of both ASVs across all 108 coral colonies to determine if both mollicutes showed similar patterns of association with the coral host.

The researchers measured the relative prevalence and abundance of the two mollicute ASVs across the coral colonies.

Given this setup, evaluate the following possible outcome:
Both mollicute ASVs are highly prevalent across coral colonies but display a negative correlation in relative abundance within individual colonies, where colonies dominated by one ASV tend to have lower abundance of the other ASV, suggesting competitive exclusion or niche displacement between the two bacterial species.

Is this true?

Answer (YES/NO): NO